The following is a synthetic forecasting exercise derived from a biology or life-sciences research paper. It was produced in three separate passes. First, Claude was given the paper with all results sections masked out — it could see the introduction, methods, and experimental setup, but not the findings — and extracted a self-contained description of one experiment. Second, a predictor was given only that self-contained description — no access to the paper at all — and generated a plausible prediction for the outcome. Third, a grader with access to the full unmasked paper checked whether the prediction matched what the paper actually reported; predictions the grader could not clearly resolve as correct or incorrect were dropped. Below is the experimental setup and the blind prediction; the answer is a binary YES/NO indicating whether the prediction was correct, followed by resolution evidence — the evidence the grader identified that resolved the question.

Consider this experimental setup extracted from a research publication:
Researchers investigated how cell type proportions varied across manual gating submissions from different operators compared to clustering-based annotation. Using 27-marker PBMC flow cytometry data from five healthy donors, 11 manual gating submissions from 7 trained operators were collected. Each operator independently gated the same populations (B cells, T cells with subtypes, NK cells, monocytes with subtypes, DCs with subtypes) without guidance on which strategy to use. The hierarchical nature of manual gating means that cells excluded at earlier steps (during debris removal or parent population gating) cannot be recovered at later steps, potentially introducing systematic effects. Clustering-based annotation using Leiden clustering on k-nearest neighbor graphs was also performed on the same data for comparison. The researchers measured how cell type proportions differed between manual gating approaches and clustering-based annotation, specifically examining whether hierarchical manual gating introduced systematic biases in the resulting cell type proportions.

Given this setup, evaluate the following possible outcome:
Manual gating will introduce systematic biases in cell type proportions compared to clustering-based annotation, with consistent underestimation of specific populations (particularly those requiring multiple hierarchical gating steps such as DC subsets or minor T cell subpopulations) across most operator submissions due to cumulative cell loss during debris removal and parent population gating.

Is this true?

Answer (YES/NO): NO